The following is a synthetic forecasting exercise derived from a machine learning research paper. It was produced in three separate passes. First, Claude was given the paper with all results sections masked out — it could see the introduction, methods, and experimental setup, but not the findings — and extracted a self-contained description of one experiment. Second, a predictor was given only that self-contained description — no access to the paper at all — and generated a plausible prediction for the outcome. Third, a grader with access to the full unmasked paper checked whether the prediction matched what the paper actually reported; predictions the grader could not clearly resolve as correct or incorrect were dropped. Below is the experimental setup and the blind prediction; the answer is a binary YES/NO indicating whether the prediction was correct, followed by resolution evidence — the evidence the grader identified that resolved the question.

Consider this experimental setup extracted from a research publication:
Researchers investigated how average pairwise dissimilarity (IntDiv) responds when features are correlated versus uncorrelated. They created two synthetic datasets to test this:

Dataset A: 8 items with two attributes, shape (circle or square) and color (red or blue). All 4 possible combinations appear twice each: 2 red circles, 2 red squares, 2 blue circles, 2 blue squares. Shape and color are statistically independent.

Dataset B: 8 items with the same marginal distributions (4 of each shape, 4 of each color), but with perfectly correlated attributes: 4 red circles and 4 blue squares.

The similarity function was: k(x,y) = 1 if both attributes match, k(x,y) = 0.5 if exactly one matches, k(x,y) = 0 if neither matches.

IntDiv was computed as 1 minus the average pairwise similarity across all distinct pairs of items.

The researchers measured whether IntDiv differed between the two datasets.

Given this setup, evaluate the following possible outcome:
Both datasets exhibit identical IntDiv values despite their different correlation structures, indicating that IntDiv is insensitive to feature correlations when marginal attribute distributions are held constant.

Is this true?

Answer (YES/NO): YES